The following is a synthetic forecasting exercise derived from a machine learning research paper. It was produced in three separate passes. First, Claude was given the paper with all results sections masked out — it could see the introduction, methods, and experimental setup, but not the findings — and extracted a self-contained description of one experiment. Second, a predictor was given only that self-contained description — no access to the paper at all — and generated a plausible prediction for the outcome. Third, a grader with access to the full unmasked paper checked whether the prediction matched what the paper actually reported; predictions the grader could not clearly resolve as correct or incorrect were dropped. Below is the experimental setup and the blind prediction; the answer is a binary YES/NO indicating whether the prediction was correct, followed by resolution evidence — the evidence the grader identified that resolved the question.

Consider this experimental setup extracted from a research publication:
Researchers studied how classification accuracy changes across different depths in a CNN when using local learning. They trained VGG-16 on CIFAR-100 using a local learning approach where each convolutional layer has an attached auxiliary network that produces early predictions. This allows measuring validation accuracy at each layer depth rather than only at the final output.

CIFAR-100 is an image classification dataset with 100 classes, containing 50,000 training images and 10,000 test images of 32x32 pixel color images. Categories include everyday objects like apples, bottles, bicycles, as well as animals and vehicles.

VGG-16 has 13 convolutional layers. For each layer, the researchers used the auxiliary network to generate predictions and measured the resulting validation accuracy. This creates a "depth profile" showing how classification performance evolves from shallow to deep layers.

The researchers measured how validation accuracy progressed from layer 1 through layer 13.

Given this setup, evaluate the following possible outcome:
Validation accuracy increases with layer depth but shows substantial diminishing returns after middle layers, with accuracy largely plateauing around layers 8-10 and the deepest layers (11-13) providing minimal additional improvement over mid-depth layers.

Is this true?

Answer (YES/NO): NO